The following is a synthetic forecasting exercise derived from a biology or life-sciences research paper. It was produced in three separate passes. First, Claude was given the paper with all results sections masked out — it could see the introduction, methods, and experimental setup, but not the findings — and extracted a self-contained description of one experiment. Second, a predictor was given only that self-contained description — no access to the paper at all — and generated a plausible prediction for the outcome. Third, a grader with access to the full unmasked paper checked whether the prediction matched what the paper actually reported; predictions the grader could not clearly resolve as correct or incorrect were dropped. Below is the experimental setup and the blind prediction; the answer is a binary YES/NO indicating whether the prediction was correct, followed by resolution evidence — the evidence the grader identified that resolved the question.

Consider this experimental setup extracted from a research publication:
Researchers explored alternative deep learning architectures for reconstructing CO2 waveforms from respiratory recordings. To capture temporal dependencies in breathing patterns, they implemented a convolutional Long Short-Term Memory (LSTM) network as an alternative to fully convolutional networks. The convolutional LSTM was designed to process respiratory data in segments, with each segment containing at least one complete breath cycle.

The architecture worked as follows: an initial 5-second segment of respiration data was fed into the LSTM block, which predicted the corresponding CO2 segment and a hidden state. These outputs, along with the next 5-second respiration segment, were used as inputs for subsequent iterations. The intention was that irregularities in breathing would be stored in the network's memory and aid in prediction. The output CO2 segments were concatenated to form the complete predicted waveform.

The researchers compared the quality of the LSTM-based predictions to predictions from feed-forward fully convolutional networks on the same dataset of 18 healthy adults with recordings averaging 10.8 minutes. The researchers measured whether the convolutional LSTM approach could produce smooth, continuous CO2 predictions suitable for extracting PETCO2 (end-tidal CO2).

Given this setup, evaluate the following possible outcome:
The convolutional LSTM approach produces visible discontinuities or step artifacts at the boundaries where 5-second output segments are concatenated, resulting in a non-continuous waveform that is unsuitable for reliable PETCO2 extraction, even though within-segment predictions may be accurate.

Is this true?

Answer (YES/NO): YES